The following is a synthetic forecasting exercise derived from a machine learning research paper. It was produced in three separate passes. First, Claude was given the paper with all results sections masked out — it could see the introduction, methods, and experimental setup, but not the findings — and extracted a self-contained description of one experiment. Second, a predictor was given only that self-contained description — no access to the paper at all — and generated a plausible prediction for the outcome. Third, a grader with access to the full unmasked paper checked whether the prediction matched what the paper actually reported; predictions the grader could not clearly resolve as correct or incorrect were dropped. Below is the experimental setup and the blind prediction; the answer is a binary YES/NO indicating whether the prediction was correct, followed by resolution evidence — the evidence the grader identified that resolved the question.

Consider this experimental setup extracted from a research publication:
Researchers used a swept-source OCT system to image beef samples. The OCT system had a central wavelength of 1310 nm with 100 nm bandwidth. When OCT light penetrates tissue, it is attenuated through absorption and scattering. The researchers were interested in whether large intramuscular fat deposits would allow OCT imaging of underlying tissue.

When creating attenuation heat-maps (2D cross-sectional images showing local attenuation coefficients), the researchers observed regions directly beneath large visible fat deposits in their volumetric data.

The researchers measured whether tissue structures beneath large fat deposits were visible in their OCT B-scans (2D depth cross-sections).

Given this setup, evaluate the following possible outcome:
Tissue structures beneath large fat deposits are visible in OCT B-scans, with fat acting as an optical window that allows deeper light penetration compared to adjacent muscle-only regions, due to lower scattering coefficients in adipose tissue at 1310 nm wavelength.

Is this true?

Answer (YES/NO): NO